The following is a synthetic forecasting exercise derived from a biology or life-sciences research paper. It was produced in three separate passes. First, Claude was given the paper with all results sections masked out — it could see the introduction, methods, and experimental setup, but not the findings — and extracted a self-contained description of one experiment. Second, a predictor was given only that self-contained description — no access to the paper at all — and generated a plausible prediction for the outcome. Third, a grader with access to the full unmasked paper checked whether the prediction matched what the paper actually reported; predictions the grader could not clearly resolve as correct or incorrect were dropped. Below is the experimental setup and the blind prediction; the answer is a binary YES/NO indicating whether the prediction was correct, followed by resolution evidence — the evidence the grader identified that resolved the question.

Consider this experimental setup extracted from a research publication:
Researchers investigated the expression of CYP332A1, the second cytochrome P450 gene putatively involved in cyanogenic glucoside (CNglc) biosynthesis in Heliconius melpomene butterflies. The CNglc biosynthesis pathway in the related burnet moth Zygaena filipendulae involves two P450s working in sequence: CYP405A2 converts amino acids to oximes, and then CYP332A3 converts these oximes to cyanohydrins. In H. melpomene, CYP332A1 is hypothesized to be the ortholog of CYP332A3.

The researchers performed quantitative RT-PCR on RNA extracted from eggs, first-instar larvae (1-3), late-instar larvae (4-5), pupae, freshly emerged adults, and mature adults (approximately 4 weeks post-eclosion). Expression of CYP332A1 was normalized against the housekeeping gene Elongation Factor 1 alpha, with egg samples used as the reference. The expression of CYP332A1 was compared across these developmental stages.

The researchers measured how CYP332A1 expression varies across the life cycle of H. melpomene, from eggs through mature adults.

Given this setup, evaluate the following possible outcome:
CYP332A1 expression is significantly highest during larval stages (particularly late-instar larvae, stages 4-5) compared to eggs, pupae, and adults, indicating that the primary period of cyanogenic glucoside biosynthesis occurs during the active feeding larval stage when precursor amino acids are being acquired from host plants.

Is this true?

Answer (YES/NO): NO